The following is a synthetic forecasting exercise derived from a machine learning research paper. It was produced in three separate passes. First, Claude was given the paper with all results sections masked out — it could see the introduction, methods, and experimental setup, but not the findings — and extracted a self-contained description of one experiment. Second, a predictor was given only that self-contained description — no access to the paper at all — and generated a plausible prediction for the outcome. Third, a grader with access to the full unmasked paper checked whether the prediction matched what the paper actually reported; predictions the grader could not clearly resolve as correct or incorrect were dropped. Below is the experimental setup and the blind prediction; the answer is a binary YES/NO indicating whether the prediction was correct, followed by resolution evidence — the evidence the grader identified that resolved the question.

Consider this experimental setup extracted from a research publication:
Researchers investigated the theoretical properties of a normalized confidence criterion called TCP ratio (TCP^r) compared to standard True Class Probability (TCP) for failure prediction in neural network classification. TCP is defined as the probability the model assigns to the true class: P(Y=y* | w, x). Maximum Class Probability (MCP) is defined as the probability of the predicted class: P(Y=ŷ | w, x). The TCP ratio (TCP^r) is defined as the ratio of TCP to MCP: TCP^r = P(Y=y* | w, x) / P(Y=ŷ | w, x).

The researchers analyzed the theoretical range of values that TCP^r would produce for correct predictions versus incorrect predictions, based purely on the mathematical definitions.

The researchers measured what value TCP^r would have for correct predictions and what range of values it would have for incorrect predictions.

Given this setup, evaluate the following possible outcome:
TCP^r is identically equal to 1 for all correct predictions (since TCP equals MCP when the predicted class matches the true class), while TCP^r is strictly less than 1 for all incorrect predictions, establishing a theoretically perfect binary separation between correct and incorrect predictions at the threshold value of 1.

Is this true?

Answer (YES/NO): YES